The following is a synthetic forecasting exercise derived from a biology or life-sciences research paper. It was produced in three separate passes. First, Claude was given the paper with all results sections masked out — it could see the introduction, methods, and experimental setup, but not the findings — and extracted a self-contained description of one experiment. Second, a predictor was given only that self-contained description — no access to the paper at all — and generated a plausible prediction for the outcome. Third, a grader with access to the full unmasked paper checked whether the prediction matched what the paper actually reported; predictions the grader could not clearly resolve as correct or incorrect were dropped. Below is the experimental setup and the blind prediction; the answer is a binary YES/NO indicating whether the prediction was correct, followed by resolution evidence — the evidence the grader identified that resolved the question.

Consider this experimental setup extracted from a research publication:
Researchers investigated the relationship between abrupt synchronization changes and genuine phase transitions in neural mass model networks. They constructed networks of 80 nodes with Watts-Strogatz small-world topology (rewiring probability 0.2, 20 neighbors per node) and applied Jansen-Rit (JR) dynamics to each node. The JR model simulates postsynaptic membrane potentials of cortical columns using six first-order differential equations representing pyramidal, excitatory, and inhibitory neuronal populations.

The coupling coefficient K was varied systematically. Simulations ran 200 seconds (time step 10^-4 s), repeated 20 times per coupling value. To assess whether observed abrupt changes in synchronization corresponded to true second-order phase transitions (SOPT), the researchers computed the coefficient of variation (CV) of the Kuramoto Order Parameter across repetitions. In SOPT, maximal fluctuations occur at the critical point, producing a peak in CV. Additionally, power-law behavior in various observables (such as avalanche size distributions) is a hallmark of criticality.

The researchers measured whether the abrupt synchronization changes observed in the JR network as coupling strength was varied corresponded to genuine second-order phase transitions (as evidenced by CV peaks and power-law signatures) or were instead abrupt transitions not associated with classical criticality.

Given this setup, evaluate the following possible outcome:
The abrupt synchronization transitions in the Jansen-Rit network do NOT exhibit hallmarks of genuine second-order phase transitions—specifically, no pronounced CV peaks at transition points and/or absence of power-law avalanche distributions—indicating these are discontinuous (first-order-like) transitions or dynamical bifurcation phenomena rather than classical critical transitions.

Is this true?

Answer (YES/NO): NO